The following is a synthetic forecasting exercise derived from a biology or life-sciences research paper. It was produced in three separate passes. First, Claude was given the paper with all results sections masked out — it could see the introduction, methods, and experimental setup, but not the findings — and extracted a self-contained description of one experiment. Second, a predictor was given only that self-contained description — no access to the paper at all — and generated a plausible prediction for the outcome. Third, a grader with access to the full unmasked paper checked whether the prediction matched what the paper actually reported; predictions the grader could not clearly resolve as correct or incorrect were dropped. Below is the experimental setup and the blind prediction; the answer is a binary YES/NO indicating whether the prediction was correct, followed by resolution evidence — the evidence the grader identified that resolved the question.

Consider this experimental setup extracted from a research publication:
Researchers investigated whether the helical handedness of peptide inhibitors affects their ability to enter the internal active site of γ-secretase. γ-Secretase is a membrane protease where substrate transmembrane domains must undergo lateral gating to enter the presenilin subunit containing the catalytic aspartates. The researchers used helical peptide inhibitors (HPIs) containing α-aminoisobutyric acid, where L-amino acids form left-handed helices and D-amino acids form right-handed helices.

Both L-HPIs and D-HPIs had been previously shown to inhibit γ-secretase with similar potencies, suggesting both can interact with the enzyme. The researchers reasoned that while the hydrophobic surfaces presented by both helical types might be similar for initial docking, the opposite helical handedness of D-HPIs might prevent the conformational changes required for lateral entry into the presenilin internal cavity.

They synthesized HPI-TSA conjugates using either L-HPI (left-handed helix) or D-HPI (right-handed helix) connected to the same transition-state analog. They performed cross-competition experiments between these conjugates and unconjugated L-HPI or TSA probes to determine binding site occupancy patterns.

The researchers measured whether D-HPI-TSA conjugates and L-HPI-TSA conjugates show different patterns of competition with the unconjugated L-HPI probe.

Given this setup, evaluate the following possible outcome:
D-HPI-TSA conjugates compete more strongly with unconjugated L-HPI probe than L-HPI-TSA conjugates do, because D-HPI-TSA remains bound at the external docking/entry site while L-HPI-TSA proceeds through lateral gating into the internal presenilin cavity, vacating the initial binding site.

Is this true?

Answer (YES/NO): NO